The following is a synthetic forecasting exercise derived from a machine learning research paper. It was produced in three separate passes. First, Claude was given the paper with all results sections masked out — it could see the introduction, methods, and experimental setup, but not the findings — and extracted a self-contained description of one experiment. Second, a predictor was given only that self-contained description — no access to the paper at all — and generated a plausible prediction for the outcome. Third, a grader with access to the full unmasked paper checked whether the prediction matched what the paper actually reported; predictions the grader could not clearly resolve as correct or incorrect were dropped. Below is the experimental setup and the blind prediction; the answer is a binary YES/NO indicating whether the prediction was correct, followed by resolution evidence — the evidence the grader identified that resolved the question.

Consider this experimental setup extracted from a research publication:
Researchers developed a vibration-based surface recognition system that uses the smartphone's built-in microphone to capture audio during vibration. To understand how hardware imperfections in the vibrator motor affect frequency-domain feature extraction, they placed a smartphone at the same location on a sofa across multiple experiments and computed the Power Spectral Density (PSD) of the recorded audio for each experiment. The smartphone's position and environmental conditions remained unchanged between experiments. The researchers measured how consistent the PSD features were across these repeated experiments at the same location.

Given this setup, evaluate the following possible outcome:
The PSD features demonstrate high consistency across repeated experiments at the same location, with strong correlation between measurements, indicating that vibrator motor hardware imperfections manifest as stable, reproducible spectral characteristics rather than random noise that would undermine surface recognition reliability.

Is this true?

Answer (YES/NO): NO